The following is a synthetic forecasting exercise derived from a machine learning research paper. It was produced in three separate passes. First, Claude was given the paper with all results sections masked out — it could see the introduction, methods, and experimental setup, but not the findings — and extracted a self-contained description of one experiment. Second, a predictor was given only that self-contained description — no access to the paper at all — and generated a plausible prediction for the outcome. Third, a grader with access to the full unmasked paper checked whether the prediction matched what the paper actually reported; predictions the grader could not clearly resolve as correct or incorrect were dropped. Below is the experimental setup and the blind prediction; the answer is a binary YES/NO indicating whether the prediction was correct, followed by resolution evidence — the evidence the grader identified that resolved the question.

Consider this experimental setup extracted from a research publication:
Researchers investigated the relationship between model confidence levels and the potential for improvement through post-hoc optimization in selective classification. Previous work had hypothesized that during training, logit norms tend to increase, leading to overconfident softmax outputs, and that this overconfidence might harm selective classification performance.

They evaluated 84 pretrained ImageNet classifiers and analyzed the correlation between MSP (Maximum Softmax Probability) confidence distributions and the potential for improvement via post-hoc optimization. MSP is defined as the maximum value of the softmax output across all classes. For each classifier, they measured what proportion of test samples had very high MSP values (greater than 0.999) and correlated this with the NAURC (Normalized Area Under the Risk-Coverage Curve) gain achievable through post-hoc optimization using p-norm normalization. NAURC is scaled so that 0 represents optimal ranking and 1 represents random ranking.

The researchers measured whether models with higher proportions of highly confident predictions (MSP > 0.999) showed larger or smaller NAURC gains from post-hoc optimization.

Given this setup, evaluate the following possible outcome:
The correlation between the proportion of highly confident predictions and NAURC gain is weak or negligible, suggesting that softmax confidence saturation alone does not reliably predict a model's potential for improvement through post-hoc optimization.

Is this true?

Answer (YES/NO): NO